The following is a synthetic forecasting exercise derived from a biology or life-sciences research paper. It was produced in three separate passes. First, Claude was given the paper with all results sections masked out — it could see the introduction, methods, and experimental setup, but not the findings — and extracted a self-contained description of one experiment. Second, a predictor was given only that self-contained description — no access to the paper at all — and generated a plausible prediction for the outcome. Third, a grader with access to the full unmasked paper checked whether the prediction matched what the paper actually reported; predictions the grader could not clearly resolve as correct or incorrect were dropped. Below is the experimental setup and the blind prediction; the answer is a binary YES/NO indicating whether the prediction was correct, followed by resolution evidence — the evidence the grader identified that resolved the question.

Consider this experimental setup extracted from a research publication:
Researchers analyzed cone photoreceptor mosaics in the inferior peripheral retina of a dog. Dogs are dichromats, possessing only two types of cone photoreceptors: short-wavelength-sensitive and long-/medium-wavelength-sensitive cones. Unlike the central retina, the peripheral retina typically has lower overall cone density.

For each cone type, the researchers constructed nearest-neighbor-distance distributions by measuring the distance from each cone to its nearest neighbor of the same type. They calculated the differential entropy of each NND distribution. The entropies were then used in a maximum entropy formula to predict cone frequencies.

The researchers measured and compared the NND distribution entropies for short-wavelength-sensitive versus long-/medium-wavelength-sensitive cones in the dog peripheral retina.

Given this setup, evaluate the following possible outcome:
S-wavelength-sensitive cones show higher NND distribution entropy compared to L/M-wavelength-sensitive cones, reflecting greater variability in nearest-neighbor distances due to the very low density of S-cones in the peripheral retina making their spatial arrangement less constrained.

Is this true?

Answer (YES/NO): YES